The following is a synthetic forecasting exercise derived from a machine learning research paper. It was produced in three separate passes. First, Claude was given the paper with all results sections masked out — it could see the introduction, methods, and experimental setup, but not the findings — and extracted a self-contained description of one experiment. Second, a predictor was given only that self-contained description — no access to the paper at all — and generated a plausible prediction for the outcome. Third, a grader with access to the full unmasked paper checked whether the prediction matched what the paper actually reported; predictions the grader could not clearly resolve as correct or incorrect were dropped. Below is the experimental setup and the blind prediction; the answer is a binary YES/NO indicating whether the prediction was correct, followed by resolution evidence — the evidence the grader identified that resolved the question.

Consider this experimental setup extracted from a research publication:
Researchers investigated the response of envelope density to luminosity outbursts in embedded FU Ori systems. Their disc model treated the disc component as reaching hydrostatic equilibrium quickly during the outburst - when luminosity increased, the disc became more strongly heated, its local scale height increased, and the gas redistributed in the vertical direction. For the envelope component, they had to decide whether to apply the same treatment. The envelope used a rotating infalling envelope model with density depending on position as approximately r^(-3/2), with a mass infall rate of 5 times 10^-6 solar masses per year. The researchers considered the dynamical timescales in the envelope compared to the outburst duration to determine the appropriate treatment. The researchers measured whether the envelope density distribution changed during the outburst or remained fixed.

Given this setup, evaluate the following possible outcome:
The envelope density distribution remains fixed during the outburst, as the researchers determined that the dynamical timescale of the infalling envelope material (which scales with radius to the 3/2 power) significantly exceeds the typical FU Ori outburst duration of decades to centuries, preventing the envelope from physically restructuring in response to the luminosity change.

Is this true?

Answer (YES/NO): YES